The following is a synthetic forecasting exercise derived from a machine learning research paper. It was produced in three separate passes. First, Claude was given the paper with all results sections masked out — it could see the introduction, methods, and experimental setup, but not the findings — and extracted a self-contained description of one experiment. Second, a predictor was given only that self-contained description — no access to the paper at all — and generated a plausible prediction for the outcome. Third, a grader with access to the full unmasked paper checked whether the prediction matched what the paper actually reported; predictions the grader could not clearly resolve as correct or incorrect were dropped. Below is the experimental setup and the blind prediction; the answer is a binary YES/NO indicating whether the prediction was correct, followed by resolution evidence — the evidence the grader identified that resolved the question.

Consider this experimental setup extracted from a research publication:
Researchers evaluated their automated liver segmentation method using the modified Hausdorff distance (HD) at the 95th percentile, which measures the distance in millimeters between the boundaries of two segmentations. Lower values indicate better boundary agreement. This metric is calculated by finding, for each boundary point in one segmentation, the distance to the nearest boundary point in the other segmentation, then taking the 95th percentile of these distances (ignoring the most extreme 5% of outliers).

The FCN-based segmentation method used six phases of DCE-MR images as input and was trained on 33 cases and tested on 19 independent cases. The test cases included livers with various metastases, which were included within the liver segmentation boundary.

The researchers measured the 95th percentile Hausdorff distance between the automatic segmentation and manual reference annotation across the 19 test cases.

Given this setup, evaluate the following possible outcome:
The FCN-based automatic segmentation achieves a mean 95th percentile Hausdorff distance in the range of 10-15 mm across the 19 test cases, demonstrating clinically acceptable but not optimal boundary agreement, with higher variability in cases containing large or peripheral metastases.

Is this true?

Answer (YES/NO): NO